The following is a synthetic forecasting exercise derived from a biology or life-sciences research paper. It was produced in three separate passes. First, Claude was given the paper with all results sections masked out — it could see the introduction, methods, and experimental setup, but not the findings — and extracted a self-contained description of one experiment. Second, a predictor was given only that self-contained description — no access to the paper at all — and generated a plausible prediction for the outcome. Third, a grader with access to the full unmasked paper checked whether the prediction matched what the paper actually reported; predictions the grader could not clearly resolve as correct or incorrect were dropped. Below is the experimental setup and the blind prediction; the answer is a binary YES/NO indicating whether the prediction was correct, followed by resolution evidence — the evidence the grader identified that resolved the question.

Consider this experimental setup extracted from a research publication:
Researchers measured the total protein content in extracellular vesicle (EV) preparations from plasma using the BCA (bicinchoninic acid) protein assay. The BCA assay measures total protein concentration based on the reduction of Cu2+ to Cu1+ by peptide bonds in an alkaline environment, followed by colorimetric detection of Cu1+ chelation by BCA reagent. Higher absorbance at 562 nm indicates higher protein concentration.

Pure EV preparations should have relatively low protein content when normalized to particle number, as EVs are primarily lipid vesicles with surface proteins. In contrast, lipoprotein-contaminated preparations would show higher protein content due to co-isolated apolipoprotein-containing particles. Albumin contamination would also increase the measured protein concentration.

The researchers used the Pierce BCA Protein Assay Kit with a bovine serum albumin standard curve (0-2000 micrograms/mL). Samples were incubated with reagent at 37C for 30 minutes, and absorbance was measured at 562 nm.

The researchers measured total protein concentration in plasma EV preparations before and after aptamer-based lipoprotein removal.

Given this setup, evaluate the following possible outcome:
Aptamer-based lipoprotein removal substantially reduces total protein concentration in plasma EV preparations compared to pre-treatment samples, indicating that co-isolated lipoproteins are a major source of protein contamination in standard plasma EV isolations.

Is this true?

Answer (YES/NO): YES